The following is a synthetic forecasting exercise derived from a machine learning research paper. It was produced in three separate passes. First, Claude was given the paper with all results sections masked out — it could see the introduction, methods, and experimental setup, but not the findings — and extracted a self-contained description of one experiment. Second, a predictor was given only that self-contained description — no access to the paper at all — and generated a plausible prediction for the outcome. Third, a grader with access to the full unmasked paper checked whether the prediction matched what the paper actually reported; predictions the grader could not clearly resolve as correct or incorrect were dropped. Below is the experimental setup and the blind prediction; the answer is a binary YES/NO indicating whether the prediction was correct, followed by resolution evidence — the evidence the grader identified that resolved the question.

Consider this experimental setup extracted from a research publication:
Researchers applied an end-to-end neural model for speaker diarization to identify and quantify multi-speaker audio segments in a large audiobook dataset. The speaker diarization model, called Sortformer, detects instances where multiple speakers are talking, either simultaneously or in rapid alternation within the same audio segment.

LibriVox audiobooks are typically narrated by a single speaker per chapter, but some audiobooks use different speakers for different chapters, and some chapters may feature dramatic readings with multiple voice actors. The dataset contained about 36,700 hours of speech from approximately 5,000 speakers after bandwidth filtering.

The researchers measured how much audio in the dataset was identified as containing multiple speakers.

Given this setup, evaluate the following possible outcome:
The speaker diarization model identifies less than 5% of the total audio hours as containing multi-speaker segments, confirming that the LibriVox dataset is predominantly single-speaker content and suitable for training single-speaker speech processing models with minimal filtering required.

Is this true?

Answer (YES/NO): YES